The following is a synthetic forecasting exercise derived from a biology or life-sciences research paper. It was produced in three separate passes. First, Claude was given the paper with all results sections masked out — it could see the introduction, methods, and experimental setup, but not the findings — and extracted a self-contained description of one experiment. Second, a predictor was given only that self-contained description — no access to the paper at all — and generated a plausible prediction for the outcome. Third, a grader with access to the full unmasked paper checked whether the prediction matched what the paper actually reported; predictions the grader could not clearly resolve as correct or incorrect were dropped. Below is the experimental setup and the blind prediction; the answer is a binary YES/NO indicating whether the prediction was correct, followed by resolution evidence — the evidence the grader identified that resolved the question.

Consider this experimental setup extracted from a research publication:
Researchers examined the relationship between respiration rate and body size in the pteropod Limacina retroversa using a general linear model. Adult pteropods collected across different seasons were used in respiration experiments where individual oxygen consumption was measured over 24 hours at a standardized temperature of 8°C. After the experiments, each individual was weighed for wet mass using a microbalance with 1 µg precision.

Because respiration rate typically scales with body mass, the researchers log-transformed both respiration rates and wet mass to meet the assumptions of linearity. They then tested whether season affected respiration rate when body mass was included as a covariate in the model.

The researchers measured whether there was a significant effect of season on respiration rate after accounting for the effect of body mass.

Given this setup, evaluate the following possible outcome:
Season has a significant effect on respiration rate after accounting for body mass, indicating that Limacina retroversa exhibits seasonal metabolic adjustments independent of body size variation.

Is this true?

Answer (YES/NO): YES